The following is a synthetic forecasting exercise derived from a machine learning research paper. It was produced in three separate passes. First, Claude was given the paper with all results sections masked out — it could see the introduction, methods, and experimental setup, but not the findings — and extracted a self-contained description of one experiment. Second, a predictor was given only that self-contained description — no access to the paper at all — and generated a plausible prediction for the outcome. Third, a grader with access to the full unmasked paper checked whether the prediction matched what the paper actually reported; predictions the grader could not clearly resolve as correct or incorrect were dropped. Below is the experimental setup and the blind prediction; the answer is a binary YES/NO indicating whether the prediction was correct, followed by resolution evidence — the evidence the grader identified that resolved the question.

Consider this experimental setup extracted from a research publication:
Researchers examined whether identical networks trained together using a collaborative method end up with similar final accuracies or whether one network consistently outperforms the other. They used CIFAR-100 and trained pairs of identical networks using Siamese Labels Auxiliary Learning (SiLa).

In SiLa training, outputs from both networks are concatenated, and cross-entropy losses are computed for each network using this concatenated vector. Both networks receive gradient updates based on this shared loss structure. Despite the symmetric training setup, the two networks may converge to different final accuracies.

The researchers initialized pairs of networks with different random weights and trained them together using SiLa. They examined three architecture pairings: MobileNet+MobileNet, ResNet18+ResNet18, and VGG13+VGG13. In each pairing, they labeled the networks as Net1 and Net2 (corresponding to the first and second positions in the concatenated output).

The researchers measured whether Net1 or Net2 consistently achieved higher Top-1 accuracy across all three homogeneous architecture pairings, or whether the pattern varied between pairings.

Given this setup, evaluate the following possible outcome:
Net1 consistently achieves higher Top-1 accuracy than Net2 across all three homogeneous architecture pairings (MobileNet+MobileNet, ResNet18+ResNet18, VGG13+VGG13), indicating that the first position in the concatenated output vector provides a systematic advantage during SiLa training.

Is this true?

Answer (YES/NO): YES